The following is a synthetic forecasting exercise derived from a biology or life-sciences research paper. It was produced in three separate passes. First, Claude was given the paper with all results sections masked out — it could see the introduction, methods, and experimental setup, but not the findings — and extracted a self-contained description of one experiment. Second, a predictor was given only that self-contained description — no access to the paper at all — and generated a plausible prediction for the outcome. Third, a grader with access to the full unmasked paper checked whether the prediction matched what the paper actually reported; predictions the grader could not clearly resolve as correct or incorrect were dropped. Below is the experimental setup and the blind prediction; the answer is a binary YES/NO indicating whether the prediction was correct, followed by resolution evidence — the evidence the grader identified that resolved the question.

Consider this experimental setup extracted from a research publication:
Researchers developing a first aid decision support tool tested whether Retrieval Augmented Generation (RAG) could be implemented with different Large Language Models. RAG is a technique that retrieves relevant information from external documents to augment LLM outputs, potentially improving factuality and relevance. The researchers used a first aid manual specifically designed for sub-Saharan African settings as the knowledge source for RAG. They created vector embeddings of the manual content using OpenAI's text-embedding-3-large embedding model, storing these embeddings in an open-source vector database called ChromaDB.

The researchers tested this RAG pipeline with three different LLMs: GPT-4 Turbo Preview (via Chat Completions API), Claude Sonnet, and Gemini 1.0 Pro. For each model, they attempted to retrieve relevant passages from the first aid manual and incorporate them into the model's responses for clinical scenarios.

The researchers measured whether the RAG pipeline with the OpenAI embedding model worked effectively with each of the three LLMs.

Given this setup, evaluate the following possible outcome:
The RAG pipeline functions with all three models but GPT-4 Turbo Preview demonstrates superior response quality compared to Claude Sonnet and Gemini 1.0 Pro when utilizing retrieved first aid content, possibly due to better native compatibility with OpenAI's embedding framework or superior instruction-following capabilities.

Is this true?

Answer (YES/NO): NO